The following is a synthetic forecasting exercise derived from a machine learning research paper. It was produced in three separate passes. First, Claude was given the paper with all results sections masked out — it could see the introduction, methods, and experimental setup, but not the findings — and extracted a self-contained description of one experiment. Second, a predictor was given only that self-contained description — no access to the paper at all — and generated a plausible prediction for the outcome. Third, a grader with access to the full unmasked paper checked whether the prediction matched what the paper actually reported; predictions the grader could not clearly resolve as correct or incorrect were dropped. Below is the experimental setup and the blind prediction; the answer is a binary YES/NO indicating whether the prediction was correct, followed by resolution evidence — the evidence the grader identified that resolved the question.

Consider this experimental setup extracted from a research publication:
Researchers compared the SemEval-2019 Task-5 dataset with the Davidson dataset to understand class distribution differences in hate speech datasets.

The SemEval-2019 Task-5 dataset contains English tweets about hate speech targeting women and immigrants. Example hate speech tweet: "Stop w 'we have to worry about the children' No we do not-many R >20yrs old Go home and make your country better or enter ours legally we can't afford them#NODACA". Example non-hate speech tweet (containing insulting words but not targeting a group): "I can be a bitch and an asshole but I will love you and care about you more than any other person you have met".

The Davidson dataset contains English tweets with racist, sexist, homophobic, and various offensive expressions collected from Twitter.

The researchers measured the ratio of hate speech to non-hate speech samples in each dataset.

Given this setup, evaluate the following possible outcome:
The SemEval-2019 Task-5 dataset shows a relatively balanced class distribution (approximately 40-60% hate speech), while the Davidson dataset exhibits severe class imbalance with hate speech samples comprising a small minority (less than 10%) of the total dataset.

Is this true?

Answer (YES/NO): YES